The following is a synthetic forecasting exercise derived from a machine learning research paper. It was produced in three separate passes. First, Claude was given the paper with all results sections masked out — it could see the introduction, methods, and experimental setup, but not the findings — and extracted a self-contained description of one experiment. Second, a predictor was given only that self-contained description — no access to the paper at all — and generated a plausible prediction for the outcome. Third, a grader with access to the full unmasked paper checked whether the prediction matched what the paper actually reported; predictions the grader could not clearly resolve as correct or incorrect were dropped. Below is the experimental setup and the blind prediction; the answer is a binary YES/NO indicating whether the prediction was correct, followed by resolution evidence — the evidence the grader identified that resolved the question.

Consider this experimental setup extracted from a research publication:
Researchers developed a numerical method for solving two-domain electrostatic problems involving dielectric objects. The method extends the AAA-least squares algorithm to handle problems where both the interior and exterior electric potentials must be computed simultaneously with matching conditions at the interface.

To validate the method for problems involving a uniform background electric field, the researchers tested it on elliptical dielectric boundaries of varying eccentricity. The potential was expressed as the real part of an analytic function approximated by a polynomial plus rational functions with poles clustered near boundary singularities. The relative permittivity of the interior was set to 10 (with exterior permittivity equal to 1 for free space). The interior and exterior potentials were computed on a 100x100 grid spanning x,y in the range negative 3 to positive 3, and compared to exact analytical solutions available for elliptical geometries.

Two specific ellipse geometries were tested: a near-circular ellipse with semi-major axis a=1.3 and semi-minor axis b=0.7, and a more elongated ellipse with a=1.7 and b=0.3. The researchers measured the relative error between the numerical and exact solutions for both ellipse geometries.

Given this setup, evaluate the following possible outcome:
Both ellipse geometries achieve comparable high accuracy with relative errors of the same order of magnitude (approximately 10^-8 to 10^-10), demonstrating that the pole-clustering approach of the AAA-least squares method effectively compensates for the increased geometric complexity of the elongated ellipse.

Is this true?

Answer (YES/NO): NO